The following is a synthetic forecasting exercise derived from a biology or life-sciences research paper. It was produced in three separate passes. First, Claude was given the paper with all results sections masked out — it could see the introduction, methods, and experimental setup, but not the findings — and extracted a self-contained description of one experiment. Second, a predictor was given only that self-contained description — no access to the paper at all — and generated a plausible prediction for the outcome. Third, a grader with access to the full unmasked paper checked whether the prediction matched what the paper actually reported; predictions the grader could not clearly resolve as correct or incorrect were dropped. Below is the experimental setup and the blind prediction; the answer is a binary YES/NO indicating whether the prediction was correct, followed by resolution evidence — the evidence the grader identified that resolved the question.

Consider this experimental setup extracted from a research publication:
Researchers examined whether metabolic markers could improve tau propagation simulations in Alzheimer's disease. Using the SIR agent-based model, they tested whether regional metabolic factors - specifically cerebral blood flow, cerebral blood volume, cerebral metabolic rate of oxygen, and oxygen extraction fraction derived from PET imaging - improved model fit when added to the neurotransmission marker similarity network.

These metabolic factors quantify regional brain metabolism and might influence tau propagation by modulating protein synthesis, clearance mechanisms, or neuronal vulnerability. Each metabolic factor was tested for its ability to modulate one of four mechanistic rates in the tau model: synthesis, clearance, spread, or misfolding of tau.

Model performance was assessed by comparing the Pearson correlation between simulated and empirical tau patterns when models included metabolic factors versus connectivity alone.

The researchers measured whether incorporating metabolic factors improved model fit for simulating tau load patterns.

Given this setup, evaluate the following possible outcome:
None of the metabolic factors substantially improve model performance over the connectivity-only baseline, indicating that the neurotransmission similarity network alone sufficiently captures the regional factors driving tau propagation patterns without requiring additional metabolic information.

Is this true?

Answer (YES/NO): NO